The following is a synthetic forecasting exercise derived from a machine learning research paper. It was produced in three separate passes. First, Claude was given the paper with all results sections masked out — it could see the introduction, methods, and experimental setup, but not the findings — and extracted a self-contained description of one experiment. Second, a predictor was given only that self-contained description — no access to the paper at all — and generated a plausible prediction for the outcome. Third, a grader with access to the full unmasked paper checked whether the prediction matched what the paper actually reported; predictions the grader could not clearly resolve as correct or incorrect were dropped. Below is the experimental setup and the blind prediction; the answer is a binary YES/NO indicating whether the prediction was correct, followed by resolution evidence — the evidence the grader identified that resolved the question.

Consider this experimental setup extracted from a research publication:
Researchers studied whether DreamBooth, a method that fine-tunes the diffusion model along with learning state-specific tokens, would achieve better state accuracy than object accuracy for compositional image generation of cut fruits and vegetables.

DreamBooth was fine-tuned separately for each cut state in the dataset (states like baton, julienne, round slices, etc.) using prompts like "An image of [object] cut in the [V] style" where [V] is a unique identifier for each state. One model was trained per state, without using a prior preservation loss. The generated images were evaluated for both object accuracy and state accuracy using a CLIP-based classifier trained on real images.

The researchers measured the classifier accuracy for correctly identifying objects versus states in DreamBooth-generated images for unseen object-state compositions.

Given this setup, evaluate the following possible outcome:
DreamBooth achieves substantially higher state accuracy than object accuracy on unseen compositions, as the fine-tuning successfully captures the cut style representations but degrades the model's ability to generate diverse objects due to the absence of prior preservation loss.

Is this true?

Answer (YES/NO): NO